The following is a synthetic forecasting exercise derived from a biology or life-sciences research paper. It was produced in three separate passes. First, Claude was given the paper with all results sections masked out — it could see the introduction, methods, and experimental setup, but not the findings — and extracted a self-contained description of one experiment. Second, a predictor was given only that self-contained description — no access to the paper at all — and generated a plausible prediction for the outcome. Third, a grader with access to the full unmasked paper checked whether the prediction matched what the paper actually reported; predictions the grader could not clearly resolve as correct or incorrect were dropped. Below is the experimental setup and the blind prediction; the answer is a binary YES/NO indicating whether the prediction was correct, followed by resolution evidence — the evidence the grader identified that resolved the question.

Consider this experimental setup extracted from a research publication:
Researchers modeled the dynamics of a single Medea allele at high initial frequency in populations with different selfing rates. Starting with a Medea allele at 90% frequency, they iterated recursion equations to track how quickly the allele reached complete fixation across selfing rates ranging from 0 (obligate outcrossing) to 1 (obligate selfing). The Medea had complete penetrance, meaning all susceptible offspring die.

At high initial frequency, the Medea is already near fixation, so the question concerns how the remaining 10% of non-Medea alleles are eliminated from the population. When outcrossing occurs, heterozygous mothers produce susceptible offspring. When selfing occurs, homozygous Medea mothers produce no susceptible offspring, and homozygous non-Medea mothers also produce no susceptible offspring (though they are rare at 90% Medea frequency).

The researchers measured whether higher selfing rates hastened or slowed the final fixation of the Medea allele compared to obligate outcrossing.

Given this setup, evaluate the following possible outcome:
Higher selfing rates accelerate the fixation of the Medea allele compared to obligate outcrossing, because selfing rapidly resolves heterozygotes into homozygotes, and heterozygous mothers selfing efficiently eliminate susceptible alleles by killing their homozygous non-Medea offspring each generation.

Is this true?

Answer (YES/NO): YES